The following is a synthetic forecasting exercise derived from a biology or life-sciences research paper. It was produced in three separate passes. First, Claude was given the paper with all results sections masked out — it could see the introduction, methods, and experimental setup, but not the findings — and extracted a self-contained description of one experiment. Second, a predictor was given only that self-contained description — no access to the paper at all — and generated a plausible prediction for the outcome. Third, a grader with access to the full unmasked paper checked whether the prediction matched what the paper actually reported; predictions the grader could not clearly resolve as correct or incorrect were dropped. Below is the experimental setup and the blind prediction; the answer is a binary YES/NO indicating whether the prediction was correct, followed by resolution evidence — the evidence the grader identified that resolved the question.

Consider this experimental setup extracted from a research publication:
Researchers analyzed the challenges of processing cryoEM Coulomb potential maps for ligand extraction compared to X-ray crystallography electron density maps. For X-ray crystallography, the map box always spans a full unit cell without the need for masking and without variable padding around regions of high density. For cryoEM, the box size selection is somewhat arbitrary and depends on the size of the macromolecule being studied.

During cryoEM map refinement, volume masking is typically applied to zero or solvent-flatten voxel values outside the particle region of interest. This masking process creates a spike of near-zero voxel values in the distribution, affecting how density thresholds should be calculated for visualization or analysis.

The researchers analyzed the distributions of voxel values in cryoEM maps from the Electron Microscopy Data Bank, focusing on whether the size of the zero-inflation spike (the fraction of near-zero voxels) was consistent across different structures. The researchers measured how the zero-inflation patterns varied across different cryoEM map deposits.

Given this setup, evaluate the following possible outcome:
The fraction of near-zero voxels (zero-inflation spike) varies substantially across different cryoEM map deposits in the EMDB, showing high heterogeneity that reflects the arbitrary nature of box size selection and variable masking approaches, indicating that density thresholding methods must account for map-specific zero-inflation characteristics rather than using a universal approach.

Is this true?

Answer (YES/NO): YES